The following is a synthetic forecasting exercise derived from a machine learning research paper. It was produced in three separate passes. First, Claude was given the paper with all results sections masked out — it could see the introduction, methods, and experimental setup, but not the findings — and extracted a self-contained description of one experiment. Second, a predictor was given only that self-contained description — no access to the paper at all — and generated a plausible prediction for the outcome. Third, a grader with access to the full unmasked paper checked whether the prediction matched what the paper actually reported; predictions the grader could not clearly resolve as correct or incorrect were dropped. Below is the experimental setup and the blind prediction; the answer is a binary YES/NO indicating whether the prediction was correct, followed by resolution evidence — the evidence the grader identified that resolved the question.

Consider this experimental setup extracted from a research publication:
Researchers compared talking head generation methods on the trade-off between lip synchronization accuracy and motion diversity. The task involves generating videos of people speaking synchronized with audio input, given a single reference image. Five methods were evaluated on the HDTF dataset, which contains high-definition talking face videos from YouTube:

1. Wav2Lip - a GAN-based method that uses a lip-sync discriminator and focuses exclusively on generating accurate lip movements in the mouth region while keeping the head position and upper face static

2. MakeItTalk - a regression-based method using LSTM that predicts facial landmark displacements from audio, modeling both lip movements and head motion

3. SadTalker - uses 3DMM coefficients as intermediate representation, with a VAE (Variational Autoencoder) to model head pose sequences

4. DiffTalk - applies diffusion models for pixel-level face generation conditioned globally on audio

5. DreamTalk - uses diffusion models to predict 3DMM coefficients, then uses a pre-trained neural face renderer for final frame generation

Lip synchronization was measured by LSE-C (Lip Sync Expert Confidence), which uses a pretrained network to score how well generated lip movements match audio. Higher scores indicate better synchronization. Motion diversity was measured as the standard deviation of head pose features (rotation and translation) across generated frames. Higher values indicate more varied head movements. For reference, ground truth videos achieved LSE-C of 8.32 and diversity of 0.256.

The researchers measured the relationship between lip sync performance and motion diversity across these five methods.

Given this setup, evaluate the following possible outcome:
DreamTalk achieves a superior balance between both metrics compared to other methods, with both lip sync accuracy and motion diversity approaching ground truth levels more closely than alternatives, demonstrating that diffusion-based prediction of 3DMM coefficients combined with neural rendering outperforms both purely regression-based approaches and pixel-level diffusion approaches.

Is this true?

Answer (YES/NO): NO